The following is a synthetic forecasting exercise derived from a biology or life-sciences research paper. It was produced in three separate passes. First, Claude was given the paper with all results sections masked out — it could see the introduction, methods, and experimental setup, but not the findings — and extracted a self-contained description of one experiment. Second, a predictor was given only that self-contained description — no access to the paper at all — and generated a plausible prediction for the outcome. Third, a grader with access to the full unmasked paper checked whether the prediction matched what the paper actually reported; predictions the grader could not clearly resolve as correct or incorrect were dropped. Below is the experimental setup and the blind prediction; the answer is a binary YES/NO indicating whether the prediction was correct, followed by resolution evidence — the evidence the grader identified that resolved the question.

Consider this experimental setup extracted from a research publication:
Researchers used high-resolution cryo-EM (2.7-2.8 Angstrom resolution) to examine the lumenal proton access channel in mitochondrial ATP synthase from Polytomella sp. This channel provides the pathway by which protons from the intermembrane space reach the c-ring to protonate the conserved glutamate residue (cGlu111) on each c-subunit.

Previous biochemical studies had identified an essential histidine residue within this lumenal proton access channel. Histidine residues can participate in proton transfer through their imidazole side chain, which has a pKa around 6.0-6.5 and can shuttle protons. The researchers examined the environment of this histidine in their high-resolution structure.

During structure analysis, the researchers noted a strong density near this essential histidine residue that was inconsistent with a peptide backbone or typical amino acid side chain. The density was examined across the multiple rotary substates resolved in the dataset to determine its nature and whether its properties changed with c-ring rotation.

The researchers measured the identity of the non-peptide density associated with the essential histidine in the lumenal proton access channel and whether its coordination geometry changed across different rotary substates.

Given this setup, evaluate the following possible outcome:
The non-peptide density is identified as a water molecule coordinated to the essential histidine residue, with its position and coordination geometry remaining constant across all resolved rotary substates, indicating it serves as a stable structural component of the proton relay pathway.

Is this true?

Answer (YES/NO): NO